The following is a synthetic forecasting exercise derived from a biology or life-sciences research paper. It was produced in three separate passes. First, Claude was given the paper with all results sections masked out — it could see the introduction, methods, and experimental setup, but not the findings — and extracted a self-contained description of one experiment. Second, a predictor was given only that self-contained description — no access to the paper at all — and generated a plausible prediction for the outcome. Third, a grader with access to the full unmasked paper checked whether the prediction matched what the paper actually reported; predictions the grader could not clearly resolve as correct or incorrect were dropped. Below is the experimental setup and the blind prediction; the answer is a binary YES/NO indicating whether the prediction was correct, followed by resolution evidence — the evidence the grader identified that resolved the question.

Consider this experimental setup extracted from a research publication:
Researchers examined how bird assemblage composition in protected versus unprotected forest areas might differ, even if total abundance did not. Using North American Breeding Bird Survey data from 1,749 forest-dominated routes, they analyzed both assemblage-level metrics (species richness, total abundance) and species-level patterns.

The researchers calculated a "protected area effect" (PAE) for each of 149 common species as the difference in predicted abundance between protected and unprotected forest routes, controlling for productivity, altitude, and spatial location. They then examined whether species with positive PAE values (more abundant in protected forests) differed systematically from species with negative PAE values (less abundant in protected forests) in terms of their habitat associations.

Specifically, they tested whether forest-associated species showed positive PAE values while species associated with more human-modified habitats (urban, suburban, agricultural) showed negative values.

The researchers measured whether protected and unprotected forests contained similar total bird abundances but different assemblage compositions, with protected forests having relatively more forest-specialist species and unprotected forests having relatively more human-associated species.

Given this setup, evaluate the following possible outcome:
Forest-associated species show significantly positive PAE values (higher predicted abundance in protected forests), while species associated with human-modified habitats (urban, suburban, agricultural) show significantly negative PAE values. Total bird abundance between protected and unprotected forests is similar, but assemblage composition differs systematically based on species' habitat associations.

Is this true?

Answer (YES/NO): NO